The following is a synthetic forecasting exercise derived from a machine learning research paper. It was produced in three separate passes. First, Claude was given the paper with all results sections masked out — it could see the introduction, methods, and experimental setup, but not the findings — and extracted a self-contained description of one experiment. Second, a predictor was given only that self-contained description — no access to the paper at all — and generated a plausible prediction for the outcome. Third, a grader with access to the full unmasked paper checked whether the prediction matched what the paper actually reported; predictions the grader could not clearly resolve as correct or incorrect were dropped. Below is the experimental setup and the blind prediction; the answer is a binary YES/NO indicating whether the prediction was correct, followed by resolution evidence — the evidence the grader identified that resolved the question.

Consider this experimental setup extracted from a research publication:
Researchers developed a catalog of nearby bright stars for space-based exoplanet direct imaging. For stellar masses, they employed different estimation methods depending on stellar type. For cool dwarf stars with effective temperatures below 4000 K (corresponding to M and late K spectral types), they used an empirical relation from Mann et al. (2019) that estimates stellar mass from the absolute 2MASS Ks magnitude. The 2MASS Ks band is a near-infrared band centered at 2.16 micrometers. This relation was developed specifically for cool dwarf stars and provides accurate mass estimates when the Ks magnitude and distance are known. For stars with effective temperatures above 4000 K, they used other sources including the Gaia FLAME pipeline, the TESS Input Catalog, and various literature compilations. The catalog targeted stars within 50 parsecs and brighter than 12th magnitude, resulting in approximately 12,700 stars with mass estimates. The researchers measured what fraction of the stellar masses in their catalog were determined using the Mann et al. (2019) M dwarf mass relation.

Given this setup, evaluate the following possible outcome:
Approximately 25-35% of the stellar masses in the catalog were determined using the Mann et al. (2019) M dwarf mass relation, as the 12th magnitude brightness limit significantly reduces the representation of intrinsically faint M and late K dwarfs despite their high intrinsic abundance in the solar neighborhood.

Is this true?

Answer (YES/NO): YES